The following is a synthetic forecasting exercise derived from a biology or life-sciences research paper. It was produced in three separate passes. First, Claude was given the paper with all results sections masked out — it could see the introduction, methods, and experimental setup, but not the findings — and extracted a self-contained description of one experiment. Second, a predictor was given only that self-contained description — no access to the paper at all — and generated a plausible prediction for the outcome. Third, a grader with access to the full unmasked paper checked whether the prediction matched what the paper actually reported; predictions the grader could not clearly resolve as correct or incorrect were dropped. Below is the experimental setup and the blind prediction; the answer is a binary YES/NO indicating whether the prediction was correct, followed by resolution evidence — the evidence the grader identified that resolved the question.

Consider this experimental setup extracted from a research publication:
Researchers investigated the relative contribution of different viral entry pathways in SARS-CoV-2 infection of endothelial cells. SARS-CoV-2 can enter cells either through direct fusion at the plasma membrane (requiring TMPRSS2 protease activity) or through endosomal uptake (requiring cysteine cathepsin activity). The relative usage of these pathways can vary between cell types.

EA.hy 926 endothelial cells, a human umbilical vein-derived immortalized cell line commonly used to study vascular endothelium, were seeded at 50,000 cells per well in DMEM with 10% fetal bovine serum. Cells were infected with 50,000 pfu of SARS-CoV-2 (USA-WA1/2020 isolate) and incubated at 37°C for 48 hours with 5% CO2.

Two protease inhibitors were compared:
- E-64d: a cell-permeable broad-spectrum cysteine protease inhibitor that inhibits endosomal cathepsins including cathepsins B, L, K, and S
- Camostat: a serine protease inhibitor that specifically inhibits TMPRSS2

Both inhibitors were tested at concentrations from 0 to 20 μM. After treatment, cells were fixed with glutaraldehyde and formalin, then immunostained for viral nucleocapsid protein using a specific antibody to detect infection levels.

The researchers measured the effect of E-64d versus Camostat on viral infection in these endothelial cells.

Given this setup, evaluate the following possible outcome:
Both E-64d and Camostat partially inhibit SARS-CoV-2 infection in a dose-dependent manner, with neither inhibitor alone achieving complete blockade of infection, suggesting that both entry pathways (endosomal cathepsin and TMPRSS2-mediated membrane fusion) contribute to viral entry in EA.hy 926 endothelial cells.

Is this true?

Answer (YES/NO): YES